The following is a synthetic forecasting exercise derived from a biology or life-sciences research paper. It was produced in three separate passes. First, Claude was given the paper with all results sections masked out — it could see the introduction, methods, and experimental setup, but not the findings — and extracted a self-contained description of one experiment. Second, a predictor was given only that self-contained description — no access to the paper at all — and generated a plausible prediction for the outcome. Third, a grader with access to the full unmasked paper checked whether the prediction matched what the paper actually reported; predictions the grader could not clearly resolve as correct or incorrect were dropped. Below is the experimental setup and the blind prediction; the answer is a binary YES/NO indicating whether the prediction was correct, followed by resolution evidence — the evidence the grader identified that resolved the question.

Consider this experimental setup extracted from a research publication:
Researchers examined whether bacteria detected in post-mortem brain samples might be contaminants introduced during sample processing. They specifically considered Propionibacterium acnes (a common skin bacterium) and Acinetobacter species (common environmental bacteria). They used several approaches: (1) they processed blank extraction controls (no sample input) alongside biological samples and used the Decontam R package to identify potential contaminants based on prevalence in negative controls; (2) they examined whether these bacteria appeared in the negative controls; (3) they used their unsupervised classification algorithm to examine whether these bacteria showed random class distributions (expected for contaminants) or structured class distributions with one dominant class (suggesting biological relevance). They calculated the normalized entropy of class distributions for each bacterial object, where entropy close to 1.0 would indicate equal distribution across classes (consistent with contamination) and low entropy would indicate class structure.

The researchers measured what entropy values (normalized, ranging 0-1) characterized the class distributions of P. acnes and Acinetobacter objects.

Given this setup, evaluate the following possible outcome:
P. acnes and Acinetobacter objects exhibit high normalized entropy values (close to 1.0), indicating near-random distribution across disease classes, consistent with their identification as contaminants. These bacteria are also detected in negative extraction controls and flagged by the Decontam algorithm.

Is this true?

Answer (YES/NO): NO